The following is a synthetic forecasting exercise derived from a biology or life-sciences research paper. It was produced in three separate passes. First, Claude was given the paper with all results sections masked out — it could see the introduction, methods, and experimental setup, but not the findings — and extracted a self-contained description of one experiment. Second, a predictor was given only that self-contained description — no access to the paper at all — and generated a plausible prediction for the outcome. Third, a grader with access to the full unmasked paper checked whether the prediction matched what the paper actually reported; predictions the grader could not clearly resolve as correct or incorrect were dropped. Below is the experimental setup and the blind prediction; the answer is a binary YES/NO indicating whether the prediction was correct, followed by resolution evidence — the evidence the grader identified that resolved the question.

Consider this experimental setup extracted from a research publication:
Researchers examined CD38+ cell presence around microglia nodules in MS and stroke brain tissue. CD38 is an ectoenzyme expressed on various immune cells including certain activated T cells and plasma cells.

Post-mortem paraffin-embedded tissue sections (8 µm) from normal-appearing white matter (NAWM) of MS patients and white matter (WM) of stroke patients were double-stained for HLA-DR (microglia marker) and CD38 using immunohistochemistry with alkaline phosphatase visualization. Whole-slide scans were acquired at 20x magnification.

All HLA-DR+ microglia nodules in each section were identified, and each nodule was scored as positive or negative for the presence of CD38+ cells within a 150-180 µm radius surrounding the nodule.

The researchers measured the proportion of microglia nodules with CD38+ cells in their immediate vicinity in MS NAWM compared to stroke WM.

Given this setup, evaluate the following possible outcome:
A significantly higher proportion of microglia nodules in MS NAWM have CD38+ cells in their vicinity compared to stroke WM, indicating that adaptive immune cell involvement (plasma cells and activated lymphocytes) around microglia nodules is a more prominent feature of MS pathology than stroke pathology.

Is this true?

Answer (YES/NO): YES